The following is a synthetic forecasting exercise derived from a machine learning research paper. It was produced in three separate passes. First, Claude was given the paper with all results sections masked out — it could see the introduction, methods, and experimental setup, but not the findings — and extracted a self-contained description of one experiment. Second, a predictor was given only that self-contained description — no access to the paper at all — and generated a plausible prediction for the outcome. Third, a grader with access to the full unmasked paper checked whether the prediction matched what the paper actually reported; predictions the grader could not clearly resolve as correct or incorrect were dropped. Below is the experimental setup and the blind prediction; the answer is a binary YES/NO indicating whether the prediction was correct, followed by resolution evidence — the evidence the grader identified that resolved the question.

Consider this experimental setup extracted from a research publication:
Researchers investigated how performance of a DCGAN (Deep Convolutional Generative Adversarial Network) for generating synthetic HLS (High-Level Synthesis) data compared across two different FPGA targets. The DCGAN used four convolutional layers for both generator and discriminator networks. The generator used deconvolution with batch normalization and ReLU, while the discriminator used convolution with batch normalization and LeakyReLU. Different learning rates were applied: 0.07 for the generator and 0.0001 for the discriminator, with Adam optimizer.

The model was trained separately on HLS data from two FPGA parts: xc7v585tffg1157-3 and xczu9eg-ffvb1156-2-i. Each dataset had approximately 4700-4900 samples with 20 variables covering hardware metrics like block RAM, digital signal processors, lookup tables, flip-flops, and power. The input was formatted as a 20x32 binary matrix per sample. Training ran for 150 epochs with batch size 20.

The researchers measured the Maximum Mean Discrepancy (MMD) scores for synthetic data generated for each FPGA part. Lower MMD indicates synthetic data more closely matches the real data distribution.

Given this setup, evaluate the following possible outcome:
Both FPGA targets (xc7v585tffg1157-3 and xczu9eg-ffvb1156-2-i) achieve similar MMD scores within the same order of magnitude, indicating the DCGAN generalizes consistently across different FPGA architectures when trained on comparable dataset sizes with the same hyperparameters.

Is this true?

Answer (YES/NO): YES